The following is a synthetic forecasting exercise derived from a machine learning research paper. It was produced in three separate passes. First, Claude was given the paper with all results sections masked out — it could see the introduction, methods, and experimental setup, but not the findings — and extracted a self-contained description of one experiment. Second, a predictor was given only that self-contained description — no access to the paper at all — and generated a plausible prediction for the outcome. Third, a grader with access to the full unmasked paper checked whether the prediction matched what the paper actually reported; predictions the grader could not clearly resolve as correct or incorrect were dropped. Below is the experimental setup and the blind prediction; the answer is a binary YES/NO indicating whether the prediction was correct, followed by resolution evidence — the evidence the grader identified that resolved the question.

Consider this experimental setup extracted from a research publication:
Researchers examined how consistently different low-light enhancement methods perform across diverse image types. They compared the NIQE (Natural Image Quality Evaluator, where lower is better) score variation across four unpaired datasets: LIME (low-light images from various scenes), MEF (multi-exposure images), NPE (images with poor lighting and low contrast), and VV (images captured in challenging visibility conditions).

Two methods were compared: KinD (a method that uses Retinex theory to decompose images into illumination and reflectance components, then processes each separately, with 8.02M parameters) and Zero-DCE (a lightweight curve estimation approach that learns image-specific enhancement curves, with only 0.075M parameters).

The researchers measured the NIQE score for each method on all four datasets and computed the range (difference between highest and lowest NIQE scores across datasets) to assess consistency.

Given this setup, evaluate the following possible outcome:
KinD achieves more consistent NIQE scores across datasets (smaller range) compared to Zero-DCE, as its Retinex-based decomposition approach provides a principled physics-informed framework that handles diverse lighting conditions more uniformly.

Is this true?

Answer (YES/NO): NO